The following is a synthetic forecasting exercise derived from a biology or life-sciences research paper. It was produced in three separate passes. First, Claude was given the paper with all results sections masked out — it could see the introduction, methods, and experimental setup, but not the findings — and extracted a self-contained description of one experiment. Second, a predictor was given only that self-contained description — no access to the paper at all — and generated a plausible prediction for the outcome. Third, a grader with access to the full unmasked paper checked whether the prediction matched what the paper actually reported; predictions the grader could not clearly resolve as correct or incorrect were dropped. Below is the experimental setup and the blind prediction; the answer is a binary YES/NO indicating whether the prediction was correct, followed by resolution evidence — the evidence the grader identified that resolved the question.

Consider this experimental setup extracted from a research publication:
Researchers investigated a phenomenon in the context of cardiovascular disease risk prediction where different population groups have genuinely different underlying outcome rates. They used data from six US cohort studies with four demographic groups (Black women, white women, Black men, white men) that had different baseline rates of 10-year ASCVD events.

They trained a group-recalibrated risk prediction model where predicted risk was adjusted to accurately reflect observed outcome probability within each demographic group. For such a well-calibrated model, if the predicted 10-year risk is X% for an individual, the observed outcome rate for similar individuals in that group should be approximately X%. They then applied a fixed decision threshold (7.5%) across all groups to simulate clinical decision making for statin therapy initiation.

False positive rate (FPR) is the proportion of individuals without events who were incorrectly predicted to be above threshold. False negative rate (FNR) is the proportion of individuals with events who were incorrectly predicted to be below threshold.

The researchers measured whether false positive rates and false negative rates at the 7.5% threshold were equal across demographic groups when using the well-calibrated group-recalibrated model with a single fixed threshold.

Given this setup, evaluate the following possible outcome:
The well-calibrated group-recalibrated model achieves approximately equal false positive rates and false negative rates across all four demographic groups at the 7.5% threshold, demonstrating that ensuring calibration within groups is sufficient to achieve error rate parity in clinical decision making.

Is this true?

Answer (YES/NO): NO